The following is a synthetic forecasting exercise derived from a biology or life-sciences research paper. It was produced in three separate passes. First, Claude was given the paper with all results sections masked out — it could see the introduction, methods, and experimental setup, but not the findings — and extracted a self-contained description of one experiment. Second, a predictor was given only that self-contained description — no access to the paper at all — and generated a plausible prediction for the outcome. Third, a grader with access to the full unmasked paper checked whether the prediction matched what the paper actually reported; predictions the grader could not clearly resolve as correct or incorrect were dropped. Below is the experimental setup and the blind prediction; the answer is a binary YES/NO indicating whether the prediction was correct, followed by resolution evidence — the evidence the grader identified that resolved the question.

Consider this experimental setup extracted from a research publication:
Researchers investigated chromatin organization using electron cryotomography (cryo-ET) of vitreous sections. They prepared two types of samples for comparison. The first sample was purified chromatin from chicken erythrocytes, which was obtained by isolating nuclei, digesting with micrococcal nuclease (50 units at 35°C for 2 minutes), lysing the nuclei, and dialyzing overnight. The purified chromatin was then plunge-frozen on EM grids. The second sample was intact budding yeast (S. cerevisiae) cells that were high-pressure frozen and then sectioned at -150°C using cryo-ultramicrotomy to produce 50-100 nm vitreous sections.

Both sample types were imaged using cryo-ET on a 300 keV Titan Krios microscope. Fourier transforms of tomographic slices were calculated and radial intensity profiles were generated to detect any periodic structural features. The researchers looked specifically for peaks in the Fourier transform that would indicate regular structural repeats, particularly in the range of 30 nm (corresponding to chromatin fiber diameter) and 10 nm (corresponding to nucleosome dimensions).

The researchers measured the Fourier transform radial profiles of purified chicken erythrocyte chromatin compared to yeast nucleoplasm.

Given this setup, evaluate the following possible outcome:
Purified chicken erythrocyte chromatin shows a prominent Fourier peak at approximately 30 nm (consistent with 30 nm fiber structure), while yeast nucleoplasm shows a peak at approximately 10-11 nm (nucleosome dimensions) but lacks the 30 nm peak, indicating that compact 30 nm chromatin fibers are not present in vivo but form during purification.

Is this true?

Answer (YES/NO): NO